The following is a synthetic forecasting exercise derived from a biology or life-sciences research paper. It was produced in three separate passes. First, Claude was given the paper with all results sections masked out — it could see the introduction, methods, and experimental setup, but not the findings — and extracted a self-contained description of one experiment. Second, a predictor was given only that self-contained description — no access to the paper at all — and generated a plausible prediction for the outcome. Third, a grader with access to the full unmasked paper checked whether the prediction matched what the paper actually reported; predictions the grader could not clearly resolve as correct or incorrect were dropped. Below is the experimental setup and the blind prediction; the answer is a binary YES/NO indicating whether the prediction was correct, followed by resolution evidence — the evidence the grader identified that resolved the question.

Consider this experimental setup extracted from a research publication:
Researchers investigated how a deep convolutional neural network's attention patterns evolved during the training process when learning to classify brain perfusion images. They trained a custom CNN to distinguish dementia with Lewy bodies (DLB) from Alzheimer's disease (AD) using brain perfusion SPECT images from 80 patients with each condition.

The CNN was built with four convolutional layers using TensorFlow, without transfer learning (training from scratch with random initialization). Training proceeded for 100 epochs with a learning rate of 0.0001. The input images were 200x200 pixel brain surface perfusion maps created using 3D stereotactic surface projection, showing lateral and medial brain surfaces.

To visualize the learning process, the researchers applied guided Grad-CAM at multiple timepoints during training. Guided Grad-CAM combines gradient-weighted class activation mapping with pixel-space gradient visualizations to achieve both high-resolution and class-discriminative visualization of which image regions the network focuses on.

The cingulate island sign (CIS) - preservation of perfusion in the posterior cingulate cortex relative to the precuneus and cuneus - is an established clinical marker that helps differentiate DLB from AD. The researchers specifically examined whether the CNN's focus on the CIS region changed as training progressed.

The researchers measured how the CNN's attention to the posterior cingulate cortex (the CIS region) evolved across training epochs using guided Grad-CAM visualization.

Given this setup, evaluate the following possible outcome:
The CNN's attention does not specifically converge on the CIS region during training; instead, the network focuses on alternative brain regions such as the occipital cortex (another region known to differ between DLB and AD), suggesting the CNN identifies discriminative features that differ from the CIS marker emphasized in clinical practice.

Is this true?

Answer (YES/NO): NO